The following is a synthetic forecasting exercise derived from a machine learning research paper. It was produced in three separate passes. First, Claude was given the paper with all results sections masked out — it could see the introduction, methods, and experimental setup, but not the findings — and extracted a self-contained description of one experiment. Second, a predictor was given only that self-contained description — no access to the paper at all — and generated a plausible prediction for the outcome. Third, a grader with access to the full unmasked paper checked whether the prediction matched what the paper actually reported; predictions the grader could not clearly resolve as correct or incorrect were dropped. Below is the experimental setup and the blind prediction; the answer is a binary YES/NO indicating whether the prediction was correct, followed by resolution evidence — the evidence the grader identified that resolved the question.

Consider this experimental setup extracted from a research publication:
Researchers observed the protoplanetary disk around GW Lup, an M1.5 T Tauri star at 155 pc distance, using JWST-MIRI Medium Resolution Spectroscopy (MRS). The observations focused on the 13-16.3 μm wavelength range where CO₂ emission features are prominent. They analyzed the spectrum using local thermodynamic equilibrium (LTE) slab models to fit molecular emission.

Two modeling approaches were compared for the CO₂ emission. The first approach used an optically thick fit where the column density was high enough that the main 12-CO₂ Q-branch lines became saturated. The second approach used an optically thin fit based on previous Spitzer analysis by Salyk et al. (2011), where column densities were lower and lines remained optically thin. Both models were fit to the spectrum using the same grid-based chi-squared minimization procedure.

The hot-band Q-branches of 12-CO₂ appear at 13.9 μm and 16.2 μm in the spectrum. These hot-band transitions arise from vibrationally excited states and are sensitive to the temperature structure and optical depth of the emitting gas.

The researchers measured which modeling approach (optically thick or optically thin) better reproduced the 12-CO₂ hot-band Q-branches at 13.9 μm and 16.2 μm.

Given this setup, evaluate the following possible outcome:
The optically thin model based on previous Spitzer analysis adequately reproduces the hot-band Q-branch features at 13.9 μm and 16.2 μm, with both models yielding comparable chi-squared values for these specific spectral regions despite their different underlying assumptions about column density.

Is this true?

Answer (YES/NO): NO